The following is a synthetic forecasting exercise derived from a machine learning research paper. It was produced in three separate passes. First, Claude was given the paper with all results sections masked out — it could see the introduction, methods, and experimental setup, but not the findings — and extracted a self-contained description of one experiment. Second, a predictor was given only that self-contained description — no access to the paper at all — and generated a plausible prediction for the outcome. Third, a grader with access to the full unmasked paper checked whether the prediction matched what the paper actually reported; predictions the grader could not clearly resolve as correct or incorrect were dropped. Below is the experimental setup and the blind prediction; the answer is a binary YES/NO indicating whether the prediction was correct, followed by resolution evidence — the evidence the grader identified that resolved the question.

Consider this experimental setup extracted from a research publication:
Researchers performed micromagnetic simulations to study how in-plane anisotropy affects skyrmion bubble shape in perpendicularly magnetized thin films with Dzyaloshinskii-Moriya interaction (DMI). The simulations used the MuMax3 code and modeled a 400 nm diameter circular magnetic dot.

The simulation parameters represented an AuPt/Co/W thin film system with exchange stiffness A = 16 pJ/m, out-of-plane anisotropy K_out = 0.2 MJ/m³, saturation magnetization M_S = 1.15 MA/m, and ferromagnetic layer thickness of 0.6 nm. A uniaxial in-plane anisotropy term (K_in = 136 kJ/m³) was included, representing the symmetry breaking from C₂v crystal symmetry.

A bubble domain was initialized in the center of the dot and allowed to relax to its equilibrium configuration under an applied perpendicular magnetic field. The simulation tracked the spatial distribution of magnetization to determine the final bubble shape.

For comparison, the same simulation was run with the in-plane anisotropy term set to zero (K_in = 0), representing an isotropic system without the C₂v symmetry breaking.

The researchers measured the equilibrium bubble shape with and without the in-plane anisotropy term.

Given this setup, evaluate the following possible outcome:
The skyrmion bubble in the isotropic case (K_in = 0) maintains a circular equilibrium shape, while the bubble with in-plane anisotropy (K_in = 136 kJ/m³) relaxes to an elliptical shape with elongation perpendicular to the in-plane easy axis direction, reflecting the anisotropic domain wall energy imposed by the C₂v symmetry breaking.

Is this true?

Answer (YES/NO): YES